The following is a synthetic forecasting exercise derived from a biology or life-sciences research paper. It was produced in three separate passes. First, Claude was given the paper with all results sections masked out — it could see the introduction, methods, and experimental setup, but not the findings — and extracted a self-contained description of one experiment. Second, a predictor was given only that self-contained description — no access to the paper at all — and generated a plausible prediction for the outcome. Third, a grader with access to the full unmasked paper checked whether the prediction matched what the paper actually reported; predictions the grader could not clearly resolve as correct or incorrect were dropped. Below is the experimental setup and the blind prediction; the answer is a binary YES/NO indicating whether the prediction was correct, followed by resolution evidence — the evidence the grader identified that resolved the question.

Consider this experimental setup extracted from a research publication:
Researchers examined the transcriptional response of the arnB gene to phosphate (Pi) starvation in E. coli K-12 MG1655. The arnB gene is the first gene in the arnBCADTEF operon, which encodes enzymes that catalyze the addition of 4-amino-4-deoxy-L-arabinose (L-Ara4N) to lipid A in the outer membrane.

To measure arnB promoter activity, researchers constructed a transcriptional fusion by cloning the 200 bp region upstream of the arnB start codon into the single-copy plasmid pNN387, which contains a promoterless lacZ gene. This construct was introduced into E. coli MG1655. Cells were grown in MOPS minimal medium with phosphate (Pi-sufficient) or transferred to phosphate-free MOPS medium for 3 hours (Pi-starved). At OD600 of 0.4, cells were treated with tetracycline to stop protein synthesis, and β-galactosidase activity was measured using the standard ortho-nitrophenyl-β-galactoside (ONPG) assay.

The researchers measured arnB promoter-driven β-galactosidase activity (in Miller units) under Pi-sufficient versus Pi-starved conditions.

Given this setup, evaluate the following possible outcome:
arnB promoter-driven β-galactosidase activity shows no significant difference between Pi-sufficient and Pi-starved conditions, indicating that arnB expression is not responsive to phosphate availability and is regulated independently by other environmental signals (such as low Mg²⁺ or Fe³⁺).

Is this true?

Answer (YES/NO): NO